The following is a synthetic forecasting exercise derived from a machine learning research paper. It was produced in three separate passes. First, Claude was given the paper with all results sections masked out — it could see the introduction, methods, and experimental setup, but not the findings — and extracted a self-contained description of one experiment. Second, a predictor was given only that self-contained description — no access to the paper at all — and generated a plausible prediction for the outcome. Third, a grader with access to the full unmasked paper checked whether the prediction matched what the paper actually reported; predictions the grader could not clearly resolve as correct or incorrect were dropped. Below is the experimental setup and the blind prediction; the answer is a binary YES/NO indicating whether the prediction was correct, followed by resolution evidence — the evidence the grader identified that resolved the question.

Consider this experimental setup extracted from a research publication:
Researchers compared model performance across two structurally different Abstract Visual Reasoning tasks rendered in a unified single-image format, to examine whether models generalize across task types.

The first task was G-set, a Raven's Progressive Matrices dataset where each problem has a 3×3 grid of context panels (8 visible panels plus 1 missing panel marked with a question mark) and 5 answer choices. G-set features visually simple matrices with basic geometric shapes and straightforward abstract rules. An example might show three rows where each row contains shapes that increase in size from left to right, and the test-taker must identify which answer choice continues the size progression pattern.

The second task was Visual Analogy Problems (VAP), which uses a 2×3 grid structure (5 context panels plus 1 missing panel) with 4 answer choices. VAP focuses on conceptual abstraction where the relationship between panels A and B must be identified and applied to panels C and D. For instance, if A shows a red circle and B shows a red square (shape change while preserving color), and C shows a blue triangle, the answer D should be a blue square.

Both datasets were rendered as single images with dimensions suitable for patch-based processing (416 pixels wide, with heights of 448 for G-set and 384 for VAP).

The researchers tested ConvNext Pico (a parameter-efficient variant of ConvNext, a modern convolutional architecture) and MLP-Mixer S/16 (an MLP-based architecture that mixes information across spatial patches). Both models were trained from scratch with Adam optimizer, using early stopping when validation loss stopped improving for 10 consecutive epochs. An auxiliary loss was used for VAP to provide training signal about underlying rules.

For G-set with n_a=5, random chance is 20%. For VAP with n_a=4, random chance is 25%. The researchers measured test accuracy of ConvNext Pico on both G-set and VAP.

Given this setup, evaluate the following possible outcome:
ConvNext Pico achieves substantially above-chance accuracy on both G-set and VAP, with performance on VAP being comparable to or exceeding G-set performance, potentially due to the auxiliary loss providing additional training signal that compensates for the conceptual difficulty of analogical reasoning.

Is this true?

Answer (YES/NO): NO